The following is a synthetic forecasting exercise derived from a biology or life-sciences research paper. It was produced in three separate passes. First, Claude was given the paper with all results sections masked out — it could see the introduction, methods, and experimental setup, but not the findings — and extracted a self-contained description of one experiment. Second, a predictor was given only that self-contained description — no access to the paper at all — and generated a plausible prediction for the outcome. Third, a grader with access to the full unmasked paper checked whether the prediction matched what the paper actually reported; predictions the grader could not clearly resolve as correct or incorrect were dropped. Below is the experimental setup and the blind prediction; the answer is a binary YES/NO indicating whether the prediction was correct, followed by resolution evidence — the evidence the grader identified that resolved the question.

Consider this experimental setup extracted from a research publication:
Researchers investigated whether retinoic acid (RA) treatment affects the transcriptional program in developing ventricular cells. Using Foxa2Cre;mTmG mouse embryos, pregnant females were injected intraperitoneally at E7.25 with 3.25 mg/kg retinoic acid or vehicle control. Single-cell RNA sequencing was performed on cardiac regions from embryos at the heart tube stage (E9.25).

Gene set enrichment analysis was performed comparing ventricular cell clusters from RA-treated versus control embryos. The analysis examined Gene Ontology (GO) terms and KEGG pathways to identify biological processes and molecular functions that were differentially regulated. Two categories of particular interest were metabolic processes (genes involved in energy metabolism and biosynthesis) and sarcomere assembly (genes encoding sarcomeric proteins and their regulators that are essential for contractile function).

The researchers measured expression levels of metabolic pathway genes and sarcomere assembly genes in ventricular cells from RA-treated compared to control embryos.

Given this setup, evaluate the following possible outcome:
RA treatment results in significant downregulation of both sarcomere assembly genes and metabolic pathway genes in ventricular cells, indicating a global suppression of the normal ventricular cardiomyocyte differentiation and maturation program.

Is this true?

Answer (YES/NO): YES